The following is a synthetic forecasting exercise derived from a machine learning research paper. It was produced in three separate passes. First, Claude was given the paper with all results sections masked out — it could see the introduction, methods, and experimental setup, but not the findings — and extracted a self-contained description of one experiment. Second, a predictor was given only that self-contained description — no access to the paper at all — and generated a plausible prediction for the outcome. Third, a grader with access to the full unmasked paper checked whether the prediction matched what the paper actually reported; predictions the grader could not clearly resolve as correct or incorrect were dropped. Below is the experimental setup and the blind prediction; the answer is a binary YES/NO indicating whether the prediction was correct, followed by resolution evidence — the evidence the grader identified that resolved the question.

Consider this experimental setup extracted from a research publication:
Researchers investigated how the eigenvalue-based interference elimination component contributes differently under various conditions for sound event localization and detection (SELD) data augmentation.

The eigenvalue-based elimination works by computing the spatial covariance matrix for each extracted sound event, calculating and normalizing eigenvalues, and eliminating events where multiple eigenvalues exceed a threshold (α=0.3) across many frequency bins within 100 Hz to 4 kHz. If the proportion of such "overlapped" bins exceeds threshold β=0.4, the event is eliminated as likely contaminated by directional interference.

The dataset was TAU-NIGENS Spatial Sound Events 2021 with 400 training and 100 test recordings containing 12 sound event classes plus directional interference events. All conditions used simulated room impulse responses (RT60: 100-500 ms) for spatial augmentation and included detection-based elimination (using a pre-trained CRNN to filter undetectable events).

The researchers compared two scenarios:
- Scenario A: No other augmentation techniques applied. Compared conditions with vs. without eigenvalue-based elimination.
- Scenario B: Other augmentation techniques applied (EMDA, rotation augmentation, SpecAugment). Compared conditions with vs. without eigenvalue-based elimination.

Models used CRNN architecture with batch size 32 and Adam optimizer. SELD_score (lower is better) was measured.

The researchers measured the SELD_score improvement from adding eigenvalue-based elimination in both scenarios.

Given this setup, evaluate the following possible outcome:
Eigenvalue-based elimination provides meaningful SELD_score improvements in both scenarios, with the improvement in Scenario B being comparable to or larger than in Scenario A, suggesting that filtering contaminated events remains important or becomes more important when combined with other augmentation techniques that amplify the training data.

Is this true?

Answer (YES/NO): NO